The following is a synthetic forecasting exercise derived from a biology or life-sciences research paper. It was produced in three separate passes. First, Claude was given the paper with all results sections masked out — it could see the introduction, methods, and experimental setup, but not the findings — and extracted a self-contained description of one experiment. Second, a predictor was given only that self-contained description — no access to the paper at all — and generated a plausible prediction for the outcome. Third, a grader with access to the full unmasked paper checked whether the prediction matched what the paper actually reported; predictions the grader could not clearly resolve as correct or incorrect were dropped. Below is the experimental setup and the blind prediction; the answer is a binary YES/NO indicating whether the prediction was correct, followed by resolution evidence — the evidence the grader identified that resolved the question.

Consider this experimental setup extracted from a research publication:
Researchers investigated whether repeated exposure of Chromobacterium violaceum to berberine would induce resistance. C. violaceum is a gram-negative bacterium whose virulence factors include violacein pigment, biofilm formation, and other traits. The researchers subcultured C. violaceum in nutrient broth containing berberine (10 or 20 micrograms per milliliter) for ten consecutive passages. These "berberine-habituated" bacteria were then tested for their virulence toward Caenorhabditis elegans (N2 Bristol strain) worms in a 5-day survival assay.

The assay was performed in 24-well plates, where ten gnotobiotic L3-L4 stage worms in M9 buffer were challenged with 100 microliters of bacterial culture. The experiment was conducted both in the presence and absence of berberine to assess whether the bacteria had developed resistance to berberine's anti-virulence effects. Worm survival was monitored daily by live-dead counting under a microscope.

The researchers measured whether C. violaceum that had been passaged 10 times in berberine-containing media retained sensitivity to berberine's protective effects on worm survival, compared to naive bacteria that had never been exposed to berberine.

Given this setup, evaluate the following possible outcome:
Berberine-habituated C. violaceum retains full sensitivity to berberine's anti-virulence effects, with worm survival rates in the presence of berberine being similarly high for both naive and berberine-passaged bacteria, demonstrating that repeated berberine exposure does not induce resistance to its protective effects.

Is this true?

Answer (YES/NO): YES